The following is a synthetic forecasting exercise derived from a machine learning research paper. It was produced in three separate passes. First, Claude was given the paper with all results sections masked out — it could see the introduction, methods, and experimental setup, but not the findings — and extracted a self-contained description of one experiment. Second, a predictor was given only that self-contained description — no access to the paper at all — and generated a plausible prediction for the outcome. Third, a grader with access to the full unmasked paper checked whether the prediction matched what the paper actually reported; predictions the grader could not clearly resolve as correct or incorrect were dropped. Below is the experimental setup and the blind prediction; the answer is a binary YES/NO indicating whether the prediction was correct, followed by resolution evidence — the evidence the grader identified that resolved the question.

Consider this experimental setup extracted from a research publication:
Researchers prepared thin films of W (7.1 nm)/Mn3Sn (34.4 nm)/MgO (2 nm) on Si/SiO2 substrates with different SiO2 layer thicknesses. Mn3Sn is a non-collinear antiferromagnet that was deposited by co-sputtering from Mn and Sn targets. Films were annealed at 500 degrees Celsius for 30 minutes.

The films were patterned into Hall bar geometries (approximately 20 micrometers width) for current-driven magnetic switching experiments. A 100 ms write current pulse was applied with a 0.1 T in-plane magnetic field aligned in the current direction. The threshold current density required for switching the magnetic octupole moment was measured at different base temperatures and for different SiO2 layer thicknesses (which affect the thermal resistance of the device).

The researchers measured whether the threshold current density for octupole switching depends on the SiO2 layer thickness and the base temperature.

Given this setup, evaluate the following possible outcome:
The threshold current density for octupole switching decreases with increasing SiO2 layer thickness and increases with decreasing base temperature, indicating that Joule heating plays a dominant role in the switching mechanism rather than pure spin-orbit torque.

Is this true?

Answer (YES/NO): YES